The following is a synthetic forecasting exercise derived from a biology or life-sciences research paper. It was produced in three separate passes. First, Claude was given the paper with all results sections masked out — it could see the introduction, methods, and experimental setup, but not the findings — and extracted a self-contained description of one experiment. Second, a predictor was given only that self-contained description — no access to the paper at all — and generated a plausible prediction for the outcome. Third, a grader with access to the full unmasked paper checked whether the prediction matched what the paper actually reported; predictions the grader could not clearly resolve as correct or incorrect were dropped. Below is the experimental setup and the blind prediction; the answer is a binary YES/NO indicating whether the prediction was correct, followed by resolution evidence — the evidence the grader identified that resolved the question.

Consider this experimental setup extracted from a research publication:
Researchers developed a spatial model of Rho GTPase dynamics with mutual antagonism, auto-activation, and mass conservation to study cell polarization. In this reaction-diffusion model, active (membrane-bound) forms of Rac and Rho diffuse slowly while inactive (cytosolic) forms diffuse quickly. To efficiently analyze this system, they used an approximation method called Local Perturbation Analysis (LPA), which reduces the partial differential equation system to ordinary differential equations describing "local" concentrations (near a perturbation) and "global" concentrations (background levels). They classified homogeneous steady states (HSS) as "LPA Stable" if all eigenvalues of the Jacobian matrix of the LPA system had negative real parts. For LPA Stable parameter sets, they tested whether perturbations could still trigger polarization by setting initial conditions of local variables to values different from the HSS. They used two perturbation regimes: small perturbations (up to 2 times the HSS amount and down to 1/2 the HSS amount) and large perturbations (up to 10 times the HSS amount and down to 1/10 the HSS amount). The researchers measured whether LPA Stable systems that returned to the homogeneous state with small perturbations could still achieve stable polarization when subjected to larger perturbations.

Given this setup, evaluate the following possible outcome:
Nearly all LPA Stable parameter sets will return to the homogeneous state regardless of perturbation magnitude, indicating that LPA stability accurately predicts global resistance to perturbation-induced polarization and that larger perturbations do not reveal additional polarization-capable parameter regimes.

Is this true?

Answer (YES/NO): NO